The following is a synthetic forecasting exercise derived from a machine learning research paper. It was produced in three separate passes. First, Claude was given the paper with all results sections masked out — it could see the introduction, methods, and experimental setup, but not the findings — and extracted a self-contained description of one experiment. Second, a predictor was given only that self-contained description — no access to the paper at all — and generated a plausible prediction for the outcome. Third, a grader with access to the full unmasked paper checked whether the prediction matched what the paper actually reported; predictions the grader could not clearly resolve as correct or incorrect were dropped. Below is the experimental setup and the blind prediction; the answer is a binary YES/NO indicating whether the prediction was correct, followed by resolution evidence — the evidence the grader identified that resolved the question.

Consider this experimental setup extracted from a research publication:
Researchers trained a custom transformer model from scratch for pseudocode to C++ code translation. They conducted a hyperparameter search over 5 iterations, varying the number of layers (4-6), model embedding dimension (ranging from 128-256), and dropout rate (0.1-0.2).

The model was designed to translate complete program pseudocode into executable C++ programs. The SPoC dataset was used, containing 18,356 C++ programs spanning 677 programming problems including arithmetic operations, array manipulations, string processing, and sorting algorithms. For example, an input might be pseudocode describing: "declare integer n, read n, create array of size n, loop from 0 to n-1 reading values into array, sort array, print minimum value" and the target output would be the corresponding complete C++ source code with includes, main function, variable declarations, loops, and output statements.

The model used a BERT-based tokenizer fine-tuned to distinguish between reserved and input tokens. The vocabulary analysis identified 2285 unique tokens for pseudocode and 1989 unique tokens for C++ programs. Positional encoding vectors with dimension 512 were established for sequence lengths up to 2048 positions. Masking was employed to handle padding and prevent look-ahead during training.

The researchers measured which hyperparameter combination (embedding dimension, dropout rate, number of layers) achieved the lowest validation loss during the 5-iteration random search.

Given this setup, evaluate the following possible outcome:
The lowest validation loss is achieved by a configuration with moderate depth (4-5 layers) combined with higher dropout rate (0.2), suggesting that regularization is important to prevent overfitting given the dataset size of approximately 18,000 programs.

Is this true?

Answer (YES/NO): NO